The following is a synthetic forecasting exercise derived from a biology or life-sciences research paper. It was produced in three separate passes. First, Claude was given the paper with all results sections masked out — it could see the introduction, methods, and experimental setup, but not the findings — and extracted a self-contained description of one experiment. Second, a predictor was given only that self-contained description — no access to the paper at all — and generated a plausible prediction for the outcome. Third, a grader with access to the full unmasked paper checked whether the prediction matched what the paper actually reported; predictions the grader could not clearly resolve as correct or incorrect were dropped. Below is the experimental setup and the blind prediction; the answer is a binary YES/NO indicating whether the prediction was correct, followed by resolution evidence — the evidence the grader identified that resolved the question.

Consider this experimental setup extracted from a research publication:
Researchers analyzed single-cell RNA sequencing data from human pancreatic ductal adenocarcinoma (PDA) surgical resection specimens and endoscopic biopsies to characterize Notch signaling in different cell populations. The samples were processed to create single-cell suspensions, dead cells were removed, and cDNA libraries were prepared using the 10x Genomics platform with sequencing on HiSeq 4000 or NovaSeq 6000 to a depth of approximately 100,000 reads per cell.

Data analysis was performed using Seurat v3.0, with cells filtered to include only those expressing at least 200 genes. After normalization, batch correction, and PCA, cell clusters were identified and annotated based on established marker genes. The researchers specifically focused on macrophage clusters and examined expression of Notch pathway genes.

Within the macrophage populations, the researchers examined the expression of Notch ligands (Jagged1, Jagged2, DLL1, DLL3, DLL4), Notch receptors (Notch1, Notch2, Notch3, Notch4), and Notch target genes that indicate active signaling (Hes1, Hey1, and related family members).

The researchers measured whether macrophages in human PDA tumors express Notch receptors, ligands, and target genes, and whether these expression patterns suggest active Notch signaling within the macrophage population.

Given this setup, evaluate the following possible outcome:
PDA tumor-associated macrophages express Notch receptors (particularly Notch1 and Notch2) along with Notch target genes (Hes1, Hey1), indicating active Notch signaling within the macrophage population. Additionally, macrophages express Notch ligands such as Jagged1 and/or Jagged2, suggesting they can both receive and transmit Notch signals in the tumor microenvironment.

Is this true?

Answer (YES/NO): NO